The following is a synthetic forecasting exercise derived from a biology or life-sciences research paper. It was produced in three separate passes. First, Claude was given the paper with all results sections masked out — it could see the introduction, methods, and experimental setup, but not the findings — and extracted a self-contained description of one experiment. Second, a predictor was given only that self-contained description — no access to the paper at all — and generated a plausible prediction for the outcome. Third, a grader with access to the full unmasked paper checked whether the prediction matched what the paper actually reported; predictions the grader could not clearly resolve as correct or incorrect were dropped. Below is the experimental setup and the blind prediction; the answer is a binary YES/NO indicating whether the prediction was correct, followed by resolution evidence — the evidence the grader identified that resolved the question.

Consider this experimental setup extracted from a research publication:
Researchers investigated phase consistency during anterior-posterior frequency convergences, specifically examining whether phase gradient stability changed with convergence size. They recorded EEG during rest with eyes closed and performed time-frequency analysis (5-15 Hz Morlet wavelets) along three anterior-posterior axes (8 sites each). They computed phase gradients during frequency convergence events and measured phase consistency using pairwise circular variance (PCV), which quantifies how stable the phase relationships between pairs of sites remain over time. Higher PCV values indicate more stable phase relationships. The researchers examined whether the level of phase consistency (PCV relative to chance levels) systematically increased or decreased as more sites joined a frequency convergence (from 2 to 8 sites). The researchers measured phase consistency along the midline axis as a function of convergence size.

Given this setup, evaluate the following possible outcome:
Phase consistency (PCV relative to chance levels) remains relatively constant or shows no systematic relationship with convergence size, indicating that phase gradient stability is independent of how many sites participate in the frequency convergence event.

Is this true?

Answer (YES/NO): YES